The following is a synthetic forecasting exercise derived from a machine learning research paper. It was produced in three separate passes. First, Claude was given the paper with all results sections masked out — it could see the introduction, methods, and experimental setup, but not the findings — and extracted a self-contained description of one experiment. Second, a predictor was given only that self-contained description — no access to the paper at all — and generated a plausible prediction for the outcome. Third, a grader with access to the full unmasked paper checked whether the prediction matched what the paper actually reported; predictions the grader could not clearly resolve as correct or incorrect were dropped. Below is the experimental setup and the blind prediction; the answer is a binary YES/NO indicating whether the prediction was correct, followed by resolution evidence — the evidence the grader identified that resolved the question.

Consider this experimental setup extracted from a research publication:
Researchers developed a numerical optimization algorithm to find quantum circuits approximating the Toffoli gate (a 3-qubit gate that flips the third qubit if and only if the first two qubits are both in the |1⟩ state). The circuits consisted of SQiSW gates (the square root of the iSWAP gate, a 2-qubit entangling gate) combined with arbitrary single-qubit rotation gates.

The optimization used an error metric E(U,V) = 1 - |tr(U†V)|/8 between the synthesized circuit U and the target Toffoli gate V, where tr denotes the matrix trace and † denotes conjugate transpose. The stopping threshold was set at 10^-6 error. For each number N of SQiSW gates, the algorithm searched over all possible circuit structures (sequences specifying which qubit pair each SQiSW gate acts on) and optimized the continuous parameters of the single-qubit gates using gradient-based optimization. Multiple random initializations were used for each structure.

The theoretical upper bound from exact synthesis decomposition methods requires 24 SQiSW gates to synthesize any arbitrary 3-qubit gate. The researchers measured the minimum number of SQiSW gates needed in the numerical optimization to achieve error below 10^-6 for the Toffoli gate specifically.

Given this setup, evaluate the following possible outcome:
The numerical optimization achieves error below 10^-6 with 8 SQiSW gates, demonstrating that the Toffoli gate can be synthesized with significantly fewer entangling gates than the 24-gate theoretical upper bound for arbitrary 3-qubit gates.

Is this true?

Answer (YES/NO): YES